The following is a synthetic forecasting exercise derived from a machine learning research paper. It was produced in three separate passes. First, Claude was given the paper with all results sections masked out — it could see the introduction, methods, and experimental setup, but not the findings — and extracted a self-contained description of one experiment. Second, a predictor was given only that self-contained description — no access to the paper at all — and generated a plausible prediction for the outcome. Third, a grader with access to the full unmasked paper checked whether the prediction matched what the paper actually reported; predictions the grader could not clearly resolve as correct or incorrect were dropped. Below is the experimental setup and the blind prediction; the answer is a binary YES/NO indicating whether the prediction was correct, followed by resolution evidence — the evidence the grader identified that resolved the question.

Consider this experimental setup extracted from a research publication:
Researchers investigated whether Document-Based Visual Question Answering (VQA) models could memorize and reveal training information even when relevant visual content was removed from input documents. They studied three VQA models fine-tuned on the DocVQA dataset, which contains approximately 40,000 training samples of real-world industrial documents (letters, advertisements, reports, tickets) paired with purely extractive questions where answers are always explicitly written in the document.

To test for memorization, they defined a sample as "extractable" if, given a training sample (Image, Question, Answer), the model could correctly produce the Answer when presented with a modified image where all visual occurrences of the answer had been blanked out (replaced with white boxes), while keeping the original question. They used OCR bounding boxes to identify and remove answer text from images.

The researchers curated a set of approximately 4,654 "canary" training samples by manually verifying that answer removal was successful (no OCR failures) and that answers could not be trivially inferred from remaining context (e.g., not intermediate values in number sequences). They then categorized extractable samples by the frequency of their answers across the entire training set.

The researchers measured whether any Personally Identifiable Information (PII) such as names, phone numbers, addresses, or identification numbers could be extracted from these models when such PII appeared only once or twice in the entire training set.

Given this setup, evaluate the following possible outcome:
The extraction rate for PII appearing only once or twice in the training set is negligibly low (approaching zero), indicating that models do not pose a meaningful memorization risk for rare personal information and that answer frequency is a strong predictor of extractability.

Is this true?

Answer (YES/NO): NO